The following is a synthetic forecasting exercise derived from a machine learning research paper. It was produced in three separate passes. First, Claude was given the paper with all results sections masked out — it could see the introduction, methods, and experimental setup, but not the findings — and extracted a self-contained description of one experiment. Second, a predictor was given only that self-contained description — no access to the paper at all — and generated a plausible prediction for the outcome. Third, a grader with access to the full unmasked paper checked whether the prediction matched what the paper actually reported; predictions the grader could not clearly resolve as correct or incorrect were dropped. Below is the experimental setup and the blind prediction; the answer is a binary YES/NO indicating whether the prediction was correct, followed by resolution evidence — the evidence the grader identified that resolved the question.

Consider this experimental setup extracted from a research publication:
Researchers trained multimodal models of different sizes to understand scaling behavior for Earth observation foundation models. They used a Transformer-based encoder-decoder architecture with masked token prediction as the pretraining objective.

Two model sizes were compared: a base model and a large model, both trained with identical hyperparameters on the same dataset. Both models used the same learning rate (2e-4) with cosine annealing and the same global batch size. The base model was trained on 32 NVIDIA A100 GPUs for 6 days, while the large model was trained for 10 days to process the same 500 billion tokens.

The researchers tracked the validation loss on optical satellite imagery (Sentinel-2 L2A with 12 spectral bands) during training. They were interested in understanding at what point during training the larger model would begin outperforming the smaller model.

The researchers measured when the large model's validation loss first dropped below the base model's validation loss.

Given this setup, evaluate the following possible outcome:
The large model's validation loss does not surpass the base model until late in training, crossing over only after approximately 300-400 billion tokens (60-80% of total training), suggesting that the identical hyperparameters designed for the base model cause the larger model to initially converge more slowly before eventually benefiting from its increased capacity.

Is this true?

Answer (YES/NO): NO